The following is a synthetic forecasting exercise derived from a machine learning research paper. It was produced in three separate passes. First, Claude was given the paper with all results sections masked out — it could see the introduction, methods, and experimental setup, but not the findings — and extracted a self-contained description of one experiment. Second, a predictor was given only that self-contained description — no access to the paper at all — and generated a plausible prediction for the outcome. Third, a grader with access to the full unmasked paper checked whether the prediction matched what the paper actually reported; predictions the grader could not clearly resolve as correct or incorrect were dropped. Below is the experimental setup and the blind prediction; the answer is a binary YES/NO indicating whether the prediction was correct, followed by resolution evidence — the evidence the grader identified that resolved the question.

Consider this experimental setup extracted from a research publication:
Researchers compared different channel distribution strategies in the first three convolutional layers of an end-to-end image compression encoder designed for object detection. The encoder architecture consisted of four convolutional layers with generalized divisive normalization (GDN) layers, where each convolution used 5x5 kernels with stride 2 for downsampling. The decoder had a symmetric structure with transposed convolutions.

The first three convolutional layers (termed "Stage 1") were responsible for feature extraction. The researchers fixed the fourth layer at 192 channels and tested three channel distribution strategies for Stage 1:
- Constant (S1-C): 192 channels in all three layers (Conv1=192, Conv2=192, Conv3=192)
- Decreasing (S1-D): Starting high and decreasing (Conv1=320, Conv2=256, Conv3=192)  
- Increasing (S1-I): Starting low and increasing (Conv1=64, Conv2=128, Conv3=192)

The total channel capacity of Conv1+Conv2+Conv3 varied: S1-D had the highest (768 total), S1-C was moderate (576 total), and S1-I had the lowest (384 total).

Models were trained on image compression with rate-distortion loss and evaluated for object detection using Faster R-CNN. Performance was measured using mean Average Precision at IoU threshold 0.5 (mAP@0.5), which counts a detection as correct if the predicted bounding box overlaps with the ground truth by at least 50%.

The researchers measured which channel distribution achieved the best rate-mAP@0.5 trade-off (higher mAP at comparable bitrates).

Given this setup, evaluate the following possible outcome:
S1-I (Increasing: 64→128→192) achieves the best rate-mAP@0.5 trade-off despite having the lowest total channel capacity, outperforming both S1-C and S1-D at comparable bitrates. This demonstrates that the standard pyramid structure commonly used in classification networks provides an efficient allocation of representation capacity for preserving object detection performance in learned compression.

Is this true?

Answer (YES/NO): NO